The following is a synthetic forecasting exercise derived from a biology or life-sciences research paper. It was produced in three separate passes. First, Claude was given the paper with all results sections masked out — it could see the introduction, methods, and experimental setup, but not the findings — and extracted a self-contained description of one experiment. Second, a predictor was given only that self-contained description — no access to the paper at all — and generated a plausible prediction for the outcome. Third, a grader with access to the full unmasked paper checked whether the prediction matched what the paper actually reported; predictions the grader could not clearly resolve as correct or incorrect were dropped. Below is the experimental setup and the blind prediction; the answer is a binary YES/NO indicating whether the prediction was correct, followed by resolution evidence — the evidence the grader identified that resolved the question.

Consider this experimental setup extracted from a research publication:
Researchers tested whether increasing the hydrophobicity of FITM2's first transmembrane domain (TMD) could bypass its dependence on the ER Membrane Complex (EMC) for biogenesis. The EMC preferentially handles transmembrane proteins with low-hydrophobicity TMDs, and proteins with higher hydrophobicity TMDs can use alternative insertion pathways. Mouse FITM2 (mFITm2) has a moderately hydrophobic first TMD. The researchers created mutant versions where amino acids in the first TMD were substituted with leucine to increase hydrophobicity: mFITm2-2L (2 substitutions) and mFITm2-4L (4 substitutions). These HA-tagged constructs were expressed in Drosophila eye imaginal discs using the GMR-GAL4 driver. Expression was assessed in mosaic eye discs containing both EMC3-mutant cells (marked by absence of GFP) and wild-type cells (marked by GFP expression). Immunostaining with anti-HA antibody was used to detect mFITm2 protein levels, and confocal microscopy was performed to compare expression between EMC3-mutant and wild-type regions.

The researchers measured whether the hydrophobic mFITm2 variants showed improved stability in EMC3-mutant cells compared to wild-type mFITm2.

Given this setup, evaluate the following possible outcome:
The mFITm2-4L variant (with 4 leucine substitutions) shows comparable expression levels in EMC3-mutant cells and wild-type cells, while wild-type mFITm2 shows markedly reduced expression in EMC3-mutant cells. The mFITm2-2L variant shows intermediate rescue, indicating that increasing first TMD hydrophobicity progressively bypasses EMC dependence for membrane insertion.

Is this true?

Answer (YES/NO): NO